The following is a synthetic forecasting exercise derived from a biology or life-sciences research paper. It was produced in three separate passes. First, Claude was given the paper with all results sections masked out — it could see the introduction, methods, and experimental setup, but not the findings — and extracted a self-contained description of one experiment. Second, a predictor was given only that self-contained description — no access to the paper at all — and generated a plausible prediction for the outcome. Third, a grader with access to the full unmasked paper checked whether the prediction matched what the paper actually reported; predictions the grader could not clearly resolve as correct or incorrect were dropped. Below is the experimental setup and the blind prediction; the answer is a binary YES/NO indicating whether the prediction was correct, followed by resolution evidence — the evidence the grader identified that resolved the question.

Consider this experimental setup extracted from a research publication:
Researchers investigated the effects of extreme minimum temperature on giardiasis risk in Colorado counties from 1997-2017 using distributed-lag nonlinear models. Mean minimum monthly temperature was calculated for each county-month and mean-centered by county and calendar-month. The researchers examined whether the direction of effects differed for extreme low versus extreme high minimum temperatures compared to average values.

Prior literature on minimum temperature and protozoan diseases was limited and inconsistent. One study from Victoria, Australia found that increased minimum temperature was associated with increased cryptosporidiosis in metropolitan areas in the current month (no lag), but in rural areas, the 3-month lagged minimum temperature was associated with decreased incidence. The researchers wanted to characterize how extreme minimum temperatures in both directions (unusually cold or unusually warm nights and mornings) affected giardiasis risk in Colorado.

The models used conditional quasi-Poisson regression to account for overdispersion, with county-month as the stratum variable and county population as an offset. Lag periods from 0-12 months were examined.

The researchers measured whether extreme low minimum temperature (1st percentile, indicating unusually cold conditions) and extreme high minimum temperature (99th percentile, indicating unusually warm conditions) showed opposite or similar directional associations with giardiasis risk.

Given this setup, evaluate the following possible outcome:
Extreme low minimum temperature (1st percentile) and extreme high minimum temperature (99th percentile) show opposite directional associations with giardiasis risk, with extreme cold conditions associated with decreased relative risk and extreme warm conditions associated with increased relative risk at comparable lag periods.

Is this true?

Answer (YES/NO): NO